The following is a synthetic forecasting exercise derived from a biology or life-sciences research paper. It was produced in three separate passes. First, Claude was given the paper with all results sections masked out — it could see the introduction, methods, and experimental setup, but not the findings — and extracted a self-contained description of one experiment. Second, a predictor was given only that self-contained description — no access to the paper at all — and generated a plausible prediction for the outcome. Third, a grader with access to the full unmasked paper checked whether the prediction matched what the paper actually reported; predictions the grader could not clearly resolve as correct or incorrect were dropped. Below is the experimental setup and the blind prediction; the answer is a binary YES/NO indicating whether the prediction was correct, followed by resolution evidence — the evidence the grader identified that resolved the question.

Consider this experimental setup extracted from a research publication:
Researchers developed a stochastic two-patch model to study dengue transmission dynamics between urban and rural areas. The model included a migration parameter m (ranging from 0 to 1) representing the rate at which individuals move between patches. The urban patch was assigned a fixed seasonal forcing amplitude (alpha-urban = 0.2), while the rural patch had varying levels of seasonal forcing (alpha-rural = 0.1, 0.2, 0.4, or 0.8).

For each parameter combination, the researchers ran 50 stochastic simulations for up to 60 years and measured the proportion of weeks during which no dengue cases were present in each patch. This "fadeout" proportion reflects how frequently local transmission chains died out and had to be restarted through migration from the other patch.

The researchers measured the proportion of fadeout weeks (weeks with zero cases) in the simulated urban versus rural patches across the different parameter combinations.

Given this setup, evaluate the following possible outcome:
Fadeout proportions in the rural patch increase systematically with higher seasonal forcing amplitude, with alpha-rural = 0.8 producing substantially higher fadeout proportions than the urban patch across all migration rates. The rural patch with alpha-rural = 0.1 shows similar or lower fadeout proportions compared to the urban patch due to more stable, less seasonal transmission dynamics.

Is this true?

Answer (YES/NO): NO